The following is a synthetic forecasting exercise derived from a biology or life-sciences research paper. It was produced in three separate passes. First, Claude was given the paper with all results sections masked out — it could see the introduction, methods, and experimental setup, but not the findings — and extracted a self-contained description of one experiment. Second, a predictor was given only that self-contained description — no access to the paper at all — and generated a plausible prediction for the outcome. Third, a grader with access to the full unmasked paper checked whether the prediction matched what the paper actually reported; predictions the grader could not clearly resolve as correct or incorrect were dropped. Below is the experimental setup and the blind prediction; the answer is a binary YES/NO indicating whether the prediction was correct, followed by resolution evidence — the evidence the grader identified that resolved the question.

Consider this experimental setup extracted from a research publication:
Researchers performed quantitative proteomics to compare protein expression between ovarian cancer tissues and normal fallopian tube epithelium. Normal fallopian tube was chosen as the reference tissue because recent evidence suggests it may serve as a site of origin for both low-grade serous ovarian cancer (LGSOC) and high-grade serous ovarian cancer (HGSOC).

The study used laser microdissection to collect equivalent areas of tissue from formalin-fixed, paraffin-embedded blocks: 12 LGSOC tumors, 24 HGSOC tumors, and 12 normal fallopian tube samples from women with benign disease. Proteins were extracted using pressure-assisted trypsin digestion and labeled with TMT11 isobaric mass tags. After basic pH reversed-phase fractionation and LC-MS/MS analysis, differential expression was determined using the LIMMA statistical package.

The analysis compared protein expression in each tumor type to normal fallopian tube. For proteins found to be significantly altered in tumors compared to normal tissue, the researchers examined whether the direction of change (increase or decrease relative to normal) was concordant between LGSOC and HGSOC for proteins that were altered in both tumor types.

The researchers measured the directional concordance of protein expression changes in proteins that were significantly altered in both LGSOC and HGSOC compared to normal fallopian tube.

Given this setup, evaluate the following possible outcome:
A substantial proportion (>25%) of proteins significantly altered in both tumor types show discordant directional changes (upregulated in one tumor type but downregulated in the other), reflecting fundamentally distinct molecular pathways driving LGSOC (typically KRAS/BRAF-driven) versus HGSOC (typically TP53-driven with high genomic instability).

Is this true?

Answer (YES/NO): NO